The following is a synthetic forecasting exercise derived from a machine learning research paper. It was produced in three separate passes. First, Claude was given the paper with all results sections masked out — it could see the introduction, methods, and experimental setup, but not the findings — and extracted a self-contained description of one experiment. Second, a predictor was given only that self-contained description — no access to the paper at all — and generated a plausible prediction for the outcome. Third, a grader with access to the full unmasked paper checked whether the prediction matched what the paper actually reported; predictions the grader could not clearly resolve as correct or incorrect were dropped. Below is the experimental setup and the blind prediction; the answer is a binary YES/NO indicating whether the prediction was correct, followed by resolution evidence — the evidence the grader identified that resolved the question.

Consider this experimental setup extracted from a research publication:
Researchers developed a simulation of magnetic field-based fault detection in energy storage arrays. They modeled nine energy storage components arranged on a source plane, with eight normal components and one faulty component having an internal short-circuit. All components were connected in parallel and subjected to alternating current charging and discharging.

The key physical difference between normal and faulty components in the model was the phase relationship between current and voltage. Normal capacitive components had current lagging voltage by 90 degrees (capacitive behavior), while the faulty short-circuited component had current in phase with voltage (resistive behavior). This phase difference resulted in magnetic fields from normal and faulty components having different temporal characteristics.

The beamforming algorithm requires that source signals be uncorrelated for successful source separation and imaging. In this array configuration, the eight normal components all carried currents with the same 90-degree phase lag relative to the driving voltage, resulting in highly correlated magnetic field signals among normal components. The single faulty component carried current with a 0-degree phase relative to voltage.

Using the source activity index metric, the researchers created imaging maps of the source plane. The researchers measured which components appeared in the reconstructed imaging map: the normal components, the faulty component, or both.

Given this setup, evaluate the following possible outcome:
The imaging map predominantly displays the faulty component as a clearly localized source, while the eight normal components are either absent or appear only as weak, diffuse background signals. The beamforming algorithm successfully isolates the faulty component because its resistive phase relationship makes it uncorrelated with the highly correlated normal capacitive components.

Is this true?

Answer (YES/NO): YES